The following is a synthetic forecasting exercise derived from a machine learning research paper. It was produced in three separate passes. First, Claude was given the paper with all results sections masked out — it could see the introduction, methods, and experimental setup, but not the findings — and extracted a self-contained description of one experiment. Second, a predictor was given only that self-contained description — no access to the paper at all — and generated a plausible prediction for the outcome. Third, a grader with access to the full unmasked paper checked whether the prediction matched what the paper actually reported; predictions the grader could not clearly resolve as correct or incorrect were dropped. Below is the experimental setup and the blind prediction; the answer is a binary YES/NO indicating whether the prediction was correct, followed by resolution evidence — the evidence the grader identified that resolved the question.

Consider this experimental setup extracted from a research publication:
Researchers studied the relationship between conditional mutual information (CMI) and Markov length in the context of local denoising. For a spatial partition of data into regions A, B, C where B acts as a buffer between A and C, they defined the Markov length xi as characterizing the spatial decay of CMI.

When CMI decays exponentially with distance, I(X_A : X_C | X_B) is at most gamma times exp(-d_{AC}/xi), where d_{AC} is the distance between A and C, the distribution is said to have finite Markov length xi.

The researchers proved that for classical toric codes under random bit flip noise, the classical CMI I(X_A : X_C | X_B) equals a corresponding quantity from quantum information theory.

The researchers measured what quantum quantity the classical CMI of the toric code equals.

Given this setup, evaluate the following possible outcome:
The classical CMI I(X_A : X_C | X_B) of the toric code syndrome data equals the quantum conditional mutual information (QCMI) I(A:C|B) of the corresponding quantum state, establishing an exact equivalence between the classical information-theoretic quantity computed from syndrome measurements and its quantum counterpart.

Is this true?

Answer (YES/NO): YES